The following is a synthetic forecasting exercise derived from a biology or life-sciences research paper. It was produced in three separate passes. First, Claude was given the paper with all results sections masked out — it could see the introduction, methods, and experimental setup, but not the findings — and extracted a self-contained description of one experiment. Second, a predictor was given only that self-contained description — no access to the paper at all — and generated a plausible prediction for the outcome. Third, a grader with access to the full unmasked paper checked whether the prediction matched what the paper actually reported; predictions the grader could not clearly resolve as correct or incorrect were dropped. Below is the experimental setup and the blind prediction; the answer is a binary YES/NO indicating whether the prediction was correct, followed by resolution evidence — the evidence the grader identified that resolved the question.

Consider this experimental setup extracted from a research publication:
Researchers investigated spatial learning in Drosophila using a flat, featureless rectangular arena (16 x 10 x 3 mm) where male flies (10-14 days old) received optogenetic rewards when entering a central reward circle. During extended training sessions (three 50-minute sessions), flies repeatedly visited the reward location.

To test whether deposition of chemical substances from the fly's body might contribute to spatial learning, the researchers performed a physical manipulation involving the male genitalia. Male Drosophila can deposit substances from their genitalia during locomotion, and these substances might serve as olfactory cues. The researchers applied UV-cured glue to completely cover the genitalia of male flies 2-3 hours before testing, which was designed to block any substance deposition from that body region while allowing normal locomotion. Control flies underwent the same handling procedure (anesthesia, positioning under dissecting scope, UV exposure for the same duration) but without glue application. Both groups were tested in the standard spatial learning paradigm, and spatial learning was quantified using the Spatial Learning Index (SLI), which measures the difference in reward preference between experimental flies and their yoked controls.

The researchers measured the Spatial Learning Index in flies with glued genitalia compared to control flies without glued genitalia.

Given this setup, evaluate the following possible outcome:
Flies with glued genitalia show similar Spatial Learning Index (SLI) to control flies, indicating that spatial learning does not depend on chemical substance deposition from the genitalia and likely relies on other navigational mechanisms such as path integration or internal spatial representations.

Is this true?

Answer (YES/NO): NO